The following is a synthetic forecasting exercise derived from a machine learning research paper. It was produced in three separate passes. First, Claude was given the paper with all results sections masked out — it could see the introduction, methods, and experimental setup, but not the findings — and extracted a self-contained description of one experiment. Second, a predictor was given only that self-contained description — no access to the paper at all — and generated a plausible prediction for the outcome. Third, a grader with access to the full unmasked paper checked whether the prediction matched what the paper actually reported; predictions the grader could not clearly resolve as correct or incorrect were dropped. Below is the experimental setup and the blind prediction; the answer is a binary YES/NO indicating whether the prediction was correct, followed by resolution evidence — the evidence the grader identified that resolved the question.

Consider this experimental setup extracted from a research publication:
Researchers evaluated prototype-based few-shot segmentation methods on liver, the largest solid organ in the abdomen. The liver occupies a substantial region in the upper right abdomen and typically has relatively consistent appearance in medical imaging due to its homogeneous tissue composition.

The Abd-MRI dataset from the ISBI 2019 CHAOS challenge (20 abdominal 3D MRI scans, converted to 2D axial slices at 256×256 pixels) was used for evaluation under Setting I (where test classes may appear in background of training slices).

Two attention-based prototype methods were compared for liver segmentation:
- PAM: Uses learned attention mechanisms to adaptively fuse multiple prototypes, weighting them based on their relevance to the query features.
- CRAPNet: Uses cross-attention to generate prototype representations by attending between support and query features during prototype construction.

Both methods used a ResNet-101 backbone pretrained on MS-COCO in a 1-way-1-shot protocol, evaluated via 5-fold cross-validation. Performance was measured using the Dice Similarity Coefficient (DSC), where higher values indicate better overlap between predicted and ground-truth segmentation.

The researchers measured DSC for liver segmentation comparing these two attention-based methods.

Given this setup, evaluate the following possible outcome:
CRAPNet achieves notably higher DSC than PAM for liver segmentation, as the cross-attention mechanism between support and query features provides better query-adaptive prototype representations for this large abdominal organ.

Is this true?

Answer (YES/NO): NO